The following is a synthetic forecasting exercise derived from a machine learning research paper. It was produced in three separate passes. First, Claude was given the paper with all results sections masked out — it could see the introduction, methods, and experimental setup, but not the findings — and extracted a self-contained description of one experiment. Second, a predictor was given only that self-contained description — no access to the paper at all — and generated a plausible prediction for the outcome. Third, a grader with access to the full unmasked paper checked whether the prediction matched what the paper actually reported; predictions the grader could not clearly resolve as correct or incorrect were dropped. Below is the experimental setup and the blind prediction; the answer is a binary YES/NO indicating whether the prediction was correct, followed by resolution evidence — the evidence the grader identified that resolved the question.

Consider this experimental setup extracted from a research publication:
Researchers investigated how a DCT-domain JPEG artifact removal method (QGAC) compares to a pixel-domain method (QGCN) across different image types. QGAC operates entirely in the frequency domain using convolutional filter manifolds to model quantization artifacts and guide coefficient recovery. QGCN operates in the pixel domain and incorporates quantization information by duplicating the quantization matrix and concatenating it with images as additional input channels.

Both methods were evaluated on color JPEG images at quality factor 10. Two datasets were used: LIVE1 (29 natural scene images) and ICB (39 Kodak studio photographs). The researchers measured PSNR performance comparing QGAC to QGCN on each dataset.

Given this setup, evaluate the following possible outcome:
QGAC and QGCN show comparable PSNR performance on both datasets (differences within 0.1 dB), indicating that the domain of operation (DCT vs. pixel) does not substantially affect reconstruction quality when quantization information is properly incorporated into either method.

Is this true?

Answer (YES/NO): NO